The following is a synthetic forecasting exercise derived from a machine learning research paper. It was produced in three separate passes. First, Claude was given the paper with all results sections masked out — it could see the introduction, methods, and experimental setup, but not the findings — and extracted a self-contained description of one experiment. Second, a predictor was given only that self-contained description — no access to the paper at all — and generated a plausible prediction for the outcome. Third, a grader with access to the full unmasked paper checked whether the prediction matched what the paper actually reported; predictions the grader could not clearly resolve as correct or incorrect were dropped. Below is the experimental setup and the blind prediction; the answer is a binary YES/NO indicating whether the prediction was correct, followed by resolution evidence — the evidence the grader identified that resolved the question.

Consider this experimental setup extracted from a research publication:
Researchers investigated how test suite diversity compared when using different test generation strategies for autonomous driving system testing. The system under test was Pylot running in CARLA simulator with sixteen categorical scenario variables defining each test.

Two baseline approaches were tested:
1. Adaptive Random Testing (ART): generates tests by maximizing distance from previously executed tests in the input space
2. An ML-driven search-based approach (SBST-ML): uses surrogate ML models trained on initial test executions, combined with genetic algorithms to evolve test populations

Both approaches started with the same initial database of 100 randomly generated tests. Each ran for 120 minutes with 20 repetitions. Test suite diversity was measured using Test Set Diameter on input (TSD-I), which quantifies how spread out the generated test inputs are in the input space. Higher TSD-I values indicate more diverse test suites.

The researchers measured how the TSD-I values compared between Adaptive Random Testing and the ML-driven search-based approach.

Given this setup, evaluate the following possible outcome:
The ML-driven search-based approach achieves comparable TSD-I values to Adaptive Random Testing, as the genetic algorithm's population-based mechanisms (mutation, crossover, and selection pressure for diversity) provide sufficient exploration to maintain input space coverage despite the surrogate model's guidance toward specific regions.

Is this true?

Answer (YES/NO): YES